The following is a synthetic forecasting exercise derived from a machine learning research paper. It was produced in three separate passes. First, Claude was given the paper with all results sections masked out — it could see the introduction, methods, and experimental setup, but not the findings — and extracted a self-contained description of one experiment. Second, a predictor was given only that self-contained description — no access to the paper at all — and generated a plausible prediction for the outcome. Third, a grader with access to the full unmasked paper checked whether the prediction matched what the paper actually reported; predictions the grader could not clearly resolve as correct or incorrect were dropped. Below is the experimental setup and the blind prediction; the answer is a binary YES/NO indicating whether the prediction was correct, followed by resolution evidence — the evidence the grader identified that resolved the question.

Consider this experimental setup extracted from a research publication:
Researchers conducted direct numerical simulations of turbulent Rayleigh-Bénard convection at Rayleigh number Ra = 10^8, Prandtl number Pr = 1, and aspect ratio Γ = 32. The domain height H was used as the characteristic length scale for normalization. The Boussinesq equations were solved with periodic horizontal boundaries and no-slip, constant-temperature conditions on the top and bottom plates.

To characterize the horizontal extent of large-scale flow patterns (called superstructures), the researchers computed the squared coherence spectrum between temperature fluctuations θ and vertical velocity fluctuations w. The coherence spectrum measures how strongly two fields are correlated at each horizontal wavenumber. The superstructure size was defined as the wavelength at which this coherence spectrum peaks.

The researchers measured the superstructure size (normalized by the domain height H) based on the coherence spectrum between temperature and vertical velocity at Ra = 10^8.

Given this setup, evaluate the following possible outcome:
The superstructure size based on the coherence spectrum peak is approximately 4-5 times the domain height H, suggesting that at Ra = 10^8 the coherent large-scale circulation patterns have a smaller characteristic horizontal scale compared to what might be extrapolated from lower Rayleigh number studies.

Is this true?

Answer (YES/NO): NO